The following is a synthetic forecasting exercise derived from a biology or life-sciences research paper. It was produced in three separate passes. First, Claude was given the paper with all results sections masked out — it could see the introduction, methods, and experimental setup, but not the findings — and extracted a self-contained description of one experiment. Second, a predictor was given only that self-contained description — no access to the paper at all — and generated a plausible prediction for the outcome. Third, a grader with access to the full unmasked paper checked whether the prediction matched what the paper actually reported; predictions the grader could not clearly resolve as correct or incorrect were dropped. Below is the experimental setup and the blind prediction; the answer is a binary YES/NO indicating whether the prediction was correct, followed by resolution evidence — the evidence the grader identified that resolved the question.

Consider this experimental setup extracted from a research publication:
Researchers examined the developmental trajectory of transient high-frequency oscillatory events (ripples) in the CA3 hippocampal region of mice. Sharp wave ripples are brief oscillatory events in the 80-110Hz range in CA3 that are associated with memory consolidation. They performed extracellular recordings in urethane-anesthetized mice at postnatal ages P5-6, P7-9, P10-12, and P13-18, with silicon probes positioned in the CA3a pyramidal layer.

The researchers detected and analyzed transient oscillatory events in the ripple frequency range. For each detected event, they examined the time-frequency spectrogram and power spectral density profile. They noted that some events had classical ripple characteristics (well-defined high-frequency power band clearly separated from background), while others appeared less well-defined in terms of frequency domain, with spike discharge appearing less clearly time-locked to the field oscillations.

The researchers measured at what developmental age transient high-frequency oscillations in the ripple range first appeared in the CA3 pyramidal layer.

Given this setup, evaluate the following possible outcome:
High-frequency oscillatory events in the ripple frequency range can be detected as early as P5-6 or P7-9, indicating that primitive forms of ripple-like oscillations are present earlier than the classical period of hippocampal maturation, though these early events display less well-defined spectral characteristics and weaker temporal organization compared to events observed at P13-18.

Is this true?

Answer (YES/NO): NO